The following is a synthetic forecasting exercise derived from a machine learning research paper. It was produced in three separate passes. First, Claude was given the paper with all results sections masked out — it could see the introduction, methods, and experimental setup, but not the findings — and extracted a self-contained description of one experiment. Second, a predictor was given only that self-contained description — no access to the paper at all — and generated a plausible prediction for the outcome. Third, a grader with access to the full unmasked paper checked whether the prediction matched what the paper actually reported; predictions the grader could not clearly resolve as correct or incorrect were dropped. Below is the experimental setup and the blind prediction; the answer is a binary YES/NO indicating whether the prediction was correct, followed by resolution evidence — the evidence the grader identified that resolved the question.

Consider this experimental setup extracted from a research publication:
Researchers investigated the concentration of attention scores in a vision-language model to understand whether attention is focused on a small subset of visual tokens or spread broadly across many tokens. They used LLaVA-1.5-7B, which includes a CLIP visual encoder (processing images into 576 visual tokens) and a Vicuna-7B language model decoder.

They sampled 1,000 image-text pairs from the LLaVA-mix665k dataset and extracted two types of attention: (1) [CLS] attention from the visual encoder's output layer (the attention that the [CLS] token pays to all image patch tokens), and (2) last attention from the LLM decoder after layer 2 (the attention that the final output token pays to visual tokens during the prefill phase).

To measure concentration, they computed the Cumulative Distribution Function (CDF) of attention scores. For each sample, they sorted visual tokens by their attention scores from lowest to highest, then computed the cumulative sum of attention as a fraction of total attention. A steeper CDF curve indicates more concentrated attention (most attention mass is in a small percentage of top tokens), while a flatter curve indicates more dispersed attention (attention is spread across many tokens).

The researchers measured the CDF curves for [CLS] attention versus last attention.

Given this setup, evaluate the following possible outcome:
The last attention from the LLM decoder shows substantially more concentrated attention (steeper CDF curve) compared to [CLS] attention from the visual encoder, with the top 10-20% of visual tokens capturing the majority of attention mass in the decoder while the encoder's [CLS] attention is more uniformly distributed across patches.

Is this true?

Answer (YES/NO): NO